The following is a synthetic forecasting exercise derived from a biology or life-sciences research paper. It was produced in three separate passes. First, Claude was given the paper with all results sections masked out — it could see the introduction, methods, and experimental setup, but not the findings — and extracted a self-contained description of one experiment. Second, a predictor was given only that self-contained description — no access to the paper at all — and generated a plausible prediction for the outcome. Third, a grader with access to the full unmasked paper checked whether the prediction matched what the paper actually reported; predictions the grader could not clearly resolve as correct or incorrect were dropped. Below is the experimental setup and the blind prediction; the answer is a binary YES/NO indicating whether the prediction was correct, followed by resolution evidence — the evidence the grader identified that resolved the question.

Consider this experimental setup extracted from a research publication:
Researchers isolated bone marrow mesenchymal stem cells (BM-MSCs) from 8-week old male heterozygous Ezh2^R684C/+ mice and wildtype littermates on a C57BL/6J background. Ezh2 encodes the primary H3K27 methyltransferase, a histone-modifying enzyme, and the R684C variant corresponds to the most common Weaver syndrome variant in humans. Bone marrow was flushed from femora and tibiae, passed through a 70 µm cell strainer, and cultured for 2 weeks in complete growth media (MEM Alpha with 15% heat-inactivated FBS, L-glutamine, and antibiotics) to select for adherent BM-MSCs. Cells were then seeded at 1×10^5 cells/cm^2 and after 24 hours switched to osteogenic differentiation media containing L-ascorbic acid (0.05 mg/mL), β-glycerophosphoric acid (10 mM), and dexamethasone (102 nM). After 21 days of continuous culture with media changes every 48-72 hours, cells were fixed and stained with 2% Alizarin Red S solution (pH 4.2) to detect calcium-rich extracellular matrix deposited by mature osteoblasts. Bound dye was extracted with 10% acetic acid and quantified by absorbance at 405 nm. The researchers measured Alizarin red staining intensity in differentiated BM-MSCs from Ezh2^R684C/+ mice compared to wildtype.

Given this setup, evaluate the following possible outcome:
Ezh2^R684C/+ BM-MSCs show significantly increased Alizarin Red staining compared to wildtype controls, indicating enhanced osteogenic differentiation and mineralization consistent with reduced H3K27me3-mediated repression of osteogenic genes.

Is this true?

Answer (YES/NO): YES